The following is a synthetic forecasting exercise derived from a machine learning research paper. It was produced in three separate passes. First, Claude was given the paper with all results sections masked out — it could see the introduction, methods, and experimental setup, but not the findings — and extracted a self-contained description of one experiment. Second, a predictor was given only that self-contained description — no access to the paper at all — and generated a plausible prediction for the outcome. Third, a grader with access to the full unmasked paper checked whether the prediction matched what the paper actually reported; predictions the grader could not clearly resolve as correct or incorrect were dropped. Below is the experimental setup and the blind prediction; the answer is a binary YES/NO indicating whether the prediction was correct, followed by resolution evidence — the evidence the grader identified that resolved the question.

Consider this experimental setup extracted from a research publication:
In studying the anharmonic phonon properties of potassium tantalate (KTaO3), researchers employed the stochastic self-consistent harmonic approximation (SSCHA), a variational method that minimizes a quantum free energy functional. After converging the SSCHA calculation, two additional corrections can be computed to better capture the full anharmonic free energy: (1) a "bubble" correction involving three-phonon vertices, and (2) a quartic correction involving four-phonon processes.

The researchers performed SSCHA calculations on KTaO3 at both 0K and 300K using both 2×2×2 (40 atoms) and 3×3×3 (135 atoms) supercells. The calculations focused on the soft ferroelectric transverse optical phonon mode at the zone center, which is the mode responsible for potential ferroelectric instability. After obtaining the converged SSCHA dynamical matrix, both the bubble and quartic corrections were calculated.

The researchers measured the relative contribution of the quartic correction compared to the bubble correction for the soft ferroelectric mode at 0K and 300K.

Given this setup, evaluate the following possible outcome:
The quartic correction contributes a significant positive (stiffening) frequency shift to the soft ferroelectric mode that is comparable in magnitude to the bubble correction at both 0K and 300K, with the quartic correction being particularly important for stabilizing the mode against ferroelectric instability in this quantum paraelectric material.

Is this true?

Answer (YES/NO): NO